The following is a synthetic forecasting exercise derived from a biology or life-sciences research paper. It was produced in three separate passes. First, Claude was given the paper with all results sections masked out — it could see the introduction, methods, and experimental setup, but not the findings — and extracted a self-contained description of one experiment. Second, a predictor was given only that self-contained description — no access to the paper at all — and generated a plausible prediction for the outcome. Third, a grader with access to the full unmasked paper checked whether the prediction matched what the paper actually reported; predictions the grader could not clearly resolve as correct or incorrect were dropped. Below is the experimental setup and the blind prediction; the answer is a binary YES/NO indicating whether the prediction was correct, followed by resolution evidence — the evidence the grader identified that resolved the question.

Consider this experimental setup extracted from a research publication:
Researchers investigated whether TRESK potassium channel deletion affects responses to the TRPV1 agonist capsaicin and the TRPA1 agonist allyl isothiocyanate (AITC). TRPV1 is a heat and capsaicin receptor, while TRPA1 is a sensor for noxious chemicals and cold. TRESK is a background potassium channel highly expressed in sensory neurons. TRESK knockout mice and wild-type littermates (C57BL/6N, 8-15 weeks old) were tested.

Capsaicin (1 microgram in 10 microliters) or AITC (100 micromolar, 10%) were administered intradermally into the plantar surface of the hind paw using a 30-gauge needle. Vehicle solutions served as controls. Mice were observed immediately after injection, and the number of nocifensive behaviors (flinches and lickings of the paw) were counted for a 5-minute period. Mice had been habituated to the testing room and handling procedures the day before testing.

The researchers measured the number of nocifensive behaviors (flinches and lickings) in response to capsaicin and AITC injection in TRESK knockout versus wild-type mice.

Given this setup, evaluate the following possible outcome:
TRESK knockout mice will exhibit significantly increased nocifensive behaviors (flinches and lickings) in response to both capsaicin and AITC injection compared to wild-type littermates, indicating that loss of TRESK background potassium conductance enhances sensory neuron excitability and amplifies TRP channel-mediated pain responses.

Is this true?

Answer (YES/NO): NO